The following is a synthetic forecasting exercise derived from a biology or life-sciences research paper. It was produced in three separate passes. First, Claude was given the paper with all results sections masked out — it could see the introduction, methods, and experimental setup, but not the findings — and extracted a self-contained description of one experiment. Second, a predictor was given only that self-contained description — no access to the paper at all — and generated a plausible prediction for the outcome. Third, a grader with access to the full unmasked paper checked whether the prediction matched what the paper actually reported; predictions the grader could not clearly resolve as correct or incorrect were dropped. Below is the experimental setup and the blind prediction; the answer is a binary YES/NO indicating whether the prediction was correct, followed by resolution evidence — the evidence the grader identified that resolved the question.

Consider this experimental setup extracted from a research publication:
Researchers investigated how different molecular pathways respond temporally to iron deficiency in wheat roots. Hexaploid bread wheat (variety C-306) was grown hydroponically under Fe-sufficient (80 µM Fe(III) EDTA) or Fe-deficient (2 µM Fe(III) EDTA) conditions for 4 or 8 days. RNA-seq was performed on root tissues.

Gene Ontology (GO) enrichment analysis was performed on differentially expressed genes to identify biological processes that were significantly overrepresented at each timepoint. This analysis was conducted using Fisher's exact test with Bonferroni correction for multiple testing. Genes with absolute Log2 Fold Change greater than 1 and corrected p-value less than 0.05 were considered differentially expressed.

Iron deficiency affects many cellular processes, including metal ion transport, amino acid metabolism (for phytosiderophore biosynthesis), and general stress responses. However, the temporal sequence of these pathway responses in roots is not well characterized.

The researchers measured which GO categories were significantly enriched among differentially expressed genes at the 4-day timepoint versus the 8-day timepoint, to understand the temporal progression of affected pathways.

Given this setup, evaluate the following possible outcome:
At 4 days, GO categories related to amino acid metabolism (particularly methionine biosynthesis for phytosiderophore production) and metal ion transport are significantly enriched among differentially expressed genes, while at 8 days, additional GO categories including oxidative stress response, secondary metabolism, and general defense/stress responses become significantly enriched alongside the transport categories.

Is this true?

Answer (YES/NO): NO